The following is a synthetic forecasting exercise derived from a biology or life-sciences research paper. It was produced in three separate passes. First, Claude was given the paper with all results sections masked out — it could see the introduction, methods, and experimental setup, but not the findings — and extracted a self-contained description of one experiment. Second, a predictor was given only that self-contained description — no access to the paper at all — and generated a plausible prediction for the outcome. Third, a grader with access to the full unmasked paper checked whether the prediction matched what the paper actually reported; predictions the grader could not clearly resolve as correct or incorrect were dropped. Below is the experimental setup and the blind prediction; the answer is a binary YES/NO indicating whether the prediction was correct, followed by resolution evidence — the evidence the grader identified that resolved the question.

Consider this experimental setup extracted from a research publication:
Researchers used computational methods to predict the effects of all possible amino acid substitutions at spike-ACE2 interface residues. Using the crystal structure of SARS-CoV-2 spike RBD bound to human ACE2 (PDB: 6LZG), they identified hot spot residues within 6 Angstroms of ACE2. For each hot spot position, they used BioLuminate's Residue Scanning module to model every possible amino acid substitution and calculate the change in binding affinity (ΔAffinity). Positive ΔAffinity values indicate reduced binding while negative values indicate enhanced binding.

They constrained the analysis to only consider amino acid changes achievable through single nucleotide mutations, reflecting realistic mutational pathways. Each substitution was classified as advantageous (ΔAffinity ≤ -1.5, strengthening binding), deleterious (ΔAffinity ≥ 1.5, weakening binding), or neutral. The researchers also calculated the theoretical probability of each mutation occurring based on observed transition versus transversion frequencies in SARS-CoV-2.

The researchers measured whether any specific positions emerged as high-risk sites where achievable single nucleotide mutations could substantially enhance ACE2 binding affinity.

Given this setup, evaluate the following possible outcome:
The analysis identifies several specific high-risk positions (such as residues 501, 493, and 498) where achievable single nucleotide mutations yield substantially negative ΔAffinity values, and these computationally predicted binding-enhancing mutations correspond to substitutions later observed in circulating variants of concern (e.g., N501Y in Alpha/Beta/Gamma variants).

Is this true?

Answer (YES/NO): NO